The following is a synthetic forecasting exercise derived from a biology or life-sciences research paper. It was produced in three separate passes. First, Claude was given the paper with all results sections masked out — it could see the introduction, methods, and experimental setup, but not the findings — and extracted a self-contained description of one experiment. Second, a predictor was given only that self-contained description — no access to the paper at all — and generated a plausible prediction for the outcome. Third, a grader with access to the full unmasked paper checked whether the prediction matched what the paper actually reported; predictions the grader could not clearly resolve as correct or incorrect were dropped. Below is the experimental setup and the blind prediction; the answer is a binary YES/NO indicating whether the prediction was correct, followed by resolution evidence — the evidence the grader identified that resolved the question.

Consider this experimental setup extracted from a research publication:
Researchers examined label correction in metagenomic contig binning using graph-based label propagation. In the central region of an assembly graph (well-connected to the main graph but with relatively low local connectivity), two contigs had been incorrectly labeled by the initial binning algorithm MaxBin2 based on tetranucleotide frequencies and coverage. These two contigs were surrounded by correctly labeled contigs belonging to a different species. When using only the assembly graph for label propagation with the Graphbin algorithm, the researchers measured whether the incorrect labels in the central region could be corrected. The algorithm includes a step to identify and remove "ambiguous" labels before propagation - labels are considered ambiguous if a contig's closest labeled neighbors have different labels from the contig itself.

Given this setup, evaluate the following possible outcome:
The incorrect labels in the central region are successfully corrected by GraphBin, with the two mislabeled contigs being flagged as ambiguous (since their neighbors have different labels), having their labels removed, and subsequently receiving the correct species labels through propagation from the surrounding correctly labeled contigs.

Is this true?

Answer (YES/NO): NO